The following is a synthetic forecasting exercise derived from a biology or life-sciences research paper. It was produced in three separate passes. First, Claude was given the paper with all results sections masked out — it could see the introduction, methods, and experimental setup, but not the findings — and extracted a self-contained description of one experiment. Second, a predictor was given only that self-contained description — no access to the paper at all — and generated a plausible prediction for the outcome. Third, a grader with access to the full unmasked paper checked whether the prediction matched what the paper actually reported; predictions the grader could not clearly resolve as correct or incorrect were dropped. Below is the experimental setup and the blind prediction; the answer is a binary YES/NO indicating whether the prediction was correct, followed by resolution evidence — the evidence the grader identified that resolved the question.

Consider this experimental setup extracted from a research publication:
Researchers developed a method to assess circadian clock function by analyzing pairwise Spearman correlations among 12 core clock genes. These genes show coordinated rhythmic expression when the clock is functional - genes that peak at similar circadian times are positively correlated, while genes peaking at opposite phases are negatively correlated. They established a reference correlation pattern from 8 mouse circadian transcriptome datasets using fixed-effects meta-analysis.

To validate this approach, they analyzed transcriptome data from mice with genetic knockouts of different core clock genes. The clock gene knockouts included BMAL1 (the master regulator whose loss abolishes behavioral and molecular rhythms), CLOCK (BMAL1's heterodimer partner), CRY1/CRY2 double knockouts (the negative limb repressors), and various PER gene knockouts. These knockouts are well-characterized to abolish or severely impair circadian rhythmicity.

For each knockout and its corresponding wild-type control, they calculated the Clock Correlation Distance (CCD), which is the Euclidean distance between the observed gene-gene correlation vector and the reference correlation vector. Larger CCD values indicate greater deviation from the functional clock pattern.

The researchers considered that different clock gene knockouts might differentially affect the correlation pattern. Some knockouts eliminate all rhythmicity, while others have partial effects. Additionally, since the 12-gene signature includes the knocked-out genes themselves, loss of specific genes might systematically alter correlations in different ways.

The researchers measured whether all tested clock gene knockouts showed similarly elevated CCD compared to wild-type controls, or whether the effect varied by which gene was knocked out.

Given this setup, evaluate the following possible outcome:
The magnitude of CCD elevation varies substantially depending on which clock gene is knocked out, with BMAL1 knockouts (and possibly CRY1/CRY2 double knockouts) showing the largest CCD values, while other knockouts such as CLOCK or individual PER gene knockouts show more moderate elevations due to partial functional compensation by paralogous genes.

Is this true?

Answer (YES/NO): NO